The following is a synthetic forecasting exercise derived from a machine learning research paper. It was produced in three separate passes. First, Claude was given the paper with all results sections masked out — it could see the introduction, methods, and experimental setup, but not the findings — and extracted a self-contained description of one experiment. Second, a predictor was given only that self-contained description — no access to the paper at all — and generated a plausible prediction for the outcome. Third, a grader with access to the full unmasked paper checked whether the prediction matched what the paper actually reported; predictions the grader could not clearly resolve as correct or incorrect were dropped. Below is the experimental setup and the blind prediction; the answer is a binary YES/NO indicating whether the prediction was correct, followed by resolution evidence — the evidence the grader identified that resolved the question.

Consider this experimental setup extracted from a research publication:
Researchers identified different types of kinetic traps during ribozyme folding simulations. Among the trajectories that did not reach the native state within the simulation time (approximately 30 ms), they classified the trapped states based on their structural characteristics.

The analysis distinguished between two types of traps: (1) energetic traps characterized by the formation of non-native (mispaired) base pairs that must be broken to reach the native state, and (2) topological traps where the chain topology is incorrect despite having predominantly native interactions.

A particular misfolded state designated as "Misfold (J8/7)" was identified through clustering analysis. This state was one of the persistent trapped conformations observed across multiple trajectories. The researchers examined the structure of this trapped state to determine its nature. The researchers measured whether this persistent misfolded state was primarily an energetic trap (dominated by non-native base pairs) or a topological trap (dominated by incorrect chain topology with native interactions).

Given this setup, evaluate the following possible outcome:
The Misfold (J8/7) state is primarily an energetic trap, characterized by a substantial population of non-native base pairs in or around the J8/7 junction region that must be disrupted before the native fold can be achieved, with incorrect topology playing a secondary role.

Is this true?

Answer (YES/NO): NO